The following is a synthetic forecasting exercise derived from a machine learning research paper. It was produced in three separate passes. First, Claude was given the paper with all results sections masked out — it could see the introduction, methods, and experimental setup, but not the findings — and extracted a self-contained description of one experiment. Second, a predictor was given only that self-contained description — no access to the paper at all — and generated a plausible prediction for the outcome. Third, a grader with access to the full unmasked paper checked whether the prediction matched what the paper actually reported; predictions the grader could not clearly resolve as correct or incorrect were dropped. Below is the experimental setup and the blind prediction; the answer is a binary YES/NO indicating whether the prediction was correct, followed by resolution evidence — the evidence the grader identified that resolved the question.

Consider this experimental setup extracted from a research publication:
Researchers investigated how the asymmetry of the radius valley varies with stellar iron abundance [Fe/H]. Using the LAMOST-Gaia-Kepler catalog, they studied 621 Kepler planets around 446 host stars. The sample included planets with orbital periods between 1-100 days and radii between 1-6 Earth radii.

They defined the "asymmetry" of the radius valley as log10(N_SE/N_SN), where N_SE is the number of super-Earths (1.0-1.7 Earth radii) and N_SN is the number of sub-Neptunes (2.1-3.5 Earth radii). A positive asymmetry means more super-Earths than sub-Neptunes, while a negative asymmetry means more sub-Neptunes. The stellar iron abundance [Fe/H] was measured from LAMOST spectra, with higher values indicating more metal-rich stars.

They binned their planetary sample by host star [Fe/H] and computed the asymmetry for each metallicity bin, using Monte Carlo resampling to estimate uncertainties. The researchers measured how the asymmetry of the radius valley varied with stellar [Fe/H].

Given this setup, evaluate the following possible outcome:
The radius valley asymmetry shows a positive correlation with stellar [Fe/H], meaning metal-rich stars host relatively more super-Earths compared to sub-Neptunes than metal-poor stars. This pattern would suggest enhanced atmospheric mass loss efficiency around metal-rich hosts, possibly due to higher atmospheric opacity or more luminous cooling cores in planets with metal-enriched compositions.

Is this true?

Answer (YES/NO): NO